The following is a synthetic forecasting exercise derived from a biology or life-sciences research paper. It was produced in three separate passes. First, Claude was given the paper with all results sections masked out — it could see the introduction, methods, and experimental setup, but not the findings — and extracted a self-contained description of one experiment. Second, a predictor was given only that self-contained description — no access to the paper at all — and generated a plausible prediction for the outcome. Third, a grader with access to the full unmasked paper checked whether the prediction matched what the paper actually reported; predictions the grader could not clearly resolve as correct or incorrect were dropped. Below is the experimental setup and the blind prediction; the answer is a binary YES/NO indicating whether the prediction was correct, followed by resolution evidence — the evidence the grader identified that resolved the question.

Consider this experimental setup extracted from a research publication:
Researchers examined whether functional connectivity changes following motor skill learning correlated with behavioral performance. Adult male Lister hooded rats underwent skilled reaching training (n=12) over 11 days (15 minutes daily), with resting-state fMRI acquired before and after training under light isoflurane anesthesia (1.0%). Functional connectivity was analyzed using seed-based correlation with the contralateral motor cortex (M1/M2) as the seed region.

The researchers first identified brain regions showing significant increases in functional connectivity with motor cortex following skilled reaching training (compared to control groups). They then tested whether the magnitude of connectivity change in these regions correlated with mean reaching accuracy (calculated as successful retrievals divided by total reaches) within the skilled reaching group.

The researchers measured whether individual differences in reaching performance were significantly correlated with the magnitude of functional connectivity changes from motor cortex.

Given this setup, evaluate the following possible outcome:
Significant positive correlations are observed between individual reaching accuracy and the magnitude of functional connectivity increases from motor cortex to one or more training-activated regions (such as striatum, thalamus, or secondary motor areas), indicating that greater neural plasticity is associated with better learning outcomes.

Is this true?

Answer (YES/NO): YES